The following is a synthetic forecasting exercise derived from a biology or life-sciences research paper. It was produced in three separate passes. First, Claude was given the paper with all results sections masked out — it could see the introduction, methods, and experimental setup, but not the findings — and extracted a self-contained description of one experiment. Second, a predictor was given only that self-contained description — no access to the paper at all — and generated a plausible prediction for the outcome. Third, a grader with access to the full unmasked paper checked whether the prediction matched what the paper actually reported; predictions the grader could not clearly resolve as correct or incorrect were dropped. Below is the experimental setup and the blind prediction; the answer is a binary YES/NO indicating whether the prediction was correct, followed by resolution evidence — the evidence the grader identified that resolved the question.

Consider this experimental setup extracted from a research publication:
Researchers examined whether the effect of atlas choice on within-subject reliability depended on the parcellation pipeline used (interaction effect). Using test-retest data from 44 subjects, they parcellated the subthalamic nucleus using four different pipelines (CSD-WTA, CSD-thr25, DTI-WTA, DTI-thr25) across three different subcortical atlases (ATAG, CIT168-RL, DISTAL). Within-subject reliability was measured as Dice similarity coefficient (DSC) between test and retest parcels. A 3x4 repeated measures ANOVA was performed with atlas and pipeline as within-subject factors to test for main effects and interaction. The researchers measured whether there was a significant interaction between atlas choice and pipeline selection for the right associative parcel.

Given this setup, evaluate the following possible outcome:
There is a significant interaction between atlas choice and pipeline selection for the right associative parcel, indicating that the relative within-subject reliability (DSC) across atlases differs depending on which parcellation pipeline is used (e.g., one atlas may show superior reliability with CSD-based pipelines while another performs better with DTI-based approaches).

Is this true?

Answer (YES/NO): NO